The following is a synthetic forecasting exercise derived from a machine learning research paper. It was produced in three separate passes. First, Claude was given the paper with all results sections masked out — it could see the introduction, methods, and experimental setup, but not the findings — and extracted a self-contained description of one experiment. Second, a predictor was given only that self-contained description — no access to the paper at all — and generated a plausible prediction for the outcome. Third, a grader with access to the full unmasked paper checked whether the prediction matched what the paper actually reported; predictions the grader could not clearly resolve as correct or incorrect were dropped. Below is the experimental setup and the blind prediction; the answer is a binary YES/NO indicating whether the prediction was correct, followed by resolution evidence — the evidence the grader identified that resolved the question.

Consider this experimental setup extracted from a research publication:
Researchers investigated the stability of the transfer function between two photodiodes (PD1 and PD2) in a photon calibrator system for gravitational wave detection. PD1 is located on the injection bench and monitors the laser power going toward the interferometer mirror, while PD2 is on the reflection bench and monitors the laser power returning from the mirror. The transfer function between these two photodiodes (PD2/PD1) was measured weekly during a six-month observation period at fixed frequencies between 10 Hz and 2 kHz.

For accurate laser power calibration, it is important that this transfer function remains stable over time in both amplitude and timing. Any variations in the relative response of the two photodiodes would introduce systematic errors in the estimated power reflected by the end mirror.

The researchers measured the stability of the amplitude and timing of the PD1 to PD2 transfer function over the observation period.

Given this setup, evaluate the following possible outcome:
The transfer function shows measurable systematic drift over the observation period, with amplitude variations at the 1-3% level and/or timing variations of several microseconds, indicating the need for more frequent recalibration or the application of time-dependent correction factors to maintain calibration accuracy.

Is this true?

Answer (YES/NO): NO